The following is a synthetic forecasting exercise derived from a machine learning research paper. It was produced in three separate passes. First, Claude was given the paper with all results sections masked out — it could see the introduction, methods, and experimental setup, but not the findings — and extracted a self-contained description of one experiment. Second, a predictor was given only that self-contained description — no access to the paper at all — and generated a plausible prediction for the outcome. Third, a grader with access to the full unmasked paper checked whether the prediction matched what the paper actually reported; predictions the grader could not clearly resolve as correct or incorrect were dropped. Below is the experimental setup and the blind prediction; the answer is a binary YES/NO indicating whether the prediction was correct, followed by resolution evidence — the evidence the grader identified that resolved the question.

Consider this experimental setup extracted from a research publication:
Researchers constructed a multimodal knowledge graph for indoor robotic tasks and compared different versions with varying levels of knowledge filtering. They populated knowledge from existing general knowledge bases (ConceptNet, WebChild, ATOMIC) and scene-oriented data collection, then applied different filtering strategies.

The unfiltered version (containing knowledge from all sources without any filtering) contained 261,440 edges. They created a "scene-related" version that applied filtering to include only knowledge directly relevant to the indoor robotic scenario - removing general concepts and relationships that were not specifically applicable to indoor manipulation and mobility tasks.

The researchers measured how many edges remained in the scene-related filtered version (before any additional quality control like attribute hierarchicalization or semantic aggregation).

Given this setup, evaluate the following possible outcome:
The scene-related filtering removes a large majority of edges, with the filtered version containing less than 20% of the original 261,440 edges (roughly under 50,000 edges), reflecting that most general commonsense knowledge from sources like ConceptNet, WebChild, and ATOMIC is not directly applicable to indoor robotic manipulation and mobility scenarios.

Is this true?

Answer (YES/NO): NO